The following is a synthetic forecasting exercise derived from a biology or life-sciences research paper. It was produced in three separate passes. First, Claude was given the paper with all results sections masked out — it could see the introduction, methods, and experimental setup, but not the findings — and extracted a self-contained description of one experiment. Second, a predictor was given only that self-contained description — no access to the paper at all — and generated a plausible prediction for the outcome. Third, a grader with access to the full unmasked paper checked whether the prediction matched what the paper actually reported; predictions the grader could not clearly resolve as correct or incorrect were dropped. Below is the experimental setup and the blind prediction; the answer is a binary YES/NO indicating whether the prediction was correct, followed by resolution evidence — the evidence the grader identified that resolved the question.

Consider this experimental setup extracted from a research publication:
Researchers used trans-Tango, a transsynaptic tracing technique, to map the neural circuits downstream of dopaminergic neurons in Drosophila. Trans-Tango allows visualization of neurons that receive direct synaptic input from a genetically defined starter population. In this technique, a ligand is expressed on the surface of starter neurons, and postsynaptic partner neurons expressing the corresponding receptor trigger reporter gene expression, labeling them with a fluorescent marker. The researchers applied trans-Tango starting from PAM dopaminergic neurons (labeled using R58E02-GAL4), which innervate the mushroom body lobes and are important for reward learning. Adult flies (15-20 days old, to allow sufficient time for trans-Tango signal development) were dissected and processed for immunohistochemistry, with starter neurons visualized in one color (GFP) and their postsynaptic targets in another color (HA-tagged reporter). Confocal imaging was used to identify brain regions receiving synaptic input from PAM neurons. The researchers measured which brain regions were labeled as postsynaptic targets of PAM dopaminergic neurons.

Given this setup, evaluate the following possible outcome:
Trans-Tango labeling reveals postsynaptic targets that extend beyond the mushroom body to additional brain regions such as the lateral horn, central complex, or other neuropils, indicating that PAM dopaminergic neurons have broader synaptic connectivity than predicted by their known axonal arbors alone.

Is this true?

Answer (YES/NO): NO